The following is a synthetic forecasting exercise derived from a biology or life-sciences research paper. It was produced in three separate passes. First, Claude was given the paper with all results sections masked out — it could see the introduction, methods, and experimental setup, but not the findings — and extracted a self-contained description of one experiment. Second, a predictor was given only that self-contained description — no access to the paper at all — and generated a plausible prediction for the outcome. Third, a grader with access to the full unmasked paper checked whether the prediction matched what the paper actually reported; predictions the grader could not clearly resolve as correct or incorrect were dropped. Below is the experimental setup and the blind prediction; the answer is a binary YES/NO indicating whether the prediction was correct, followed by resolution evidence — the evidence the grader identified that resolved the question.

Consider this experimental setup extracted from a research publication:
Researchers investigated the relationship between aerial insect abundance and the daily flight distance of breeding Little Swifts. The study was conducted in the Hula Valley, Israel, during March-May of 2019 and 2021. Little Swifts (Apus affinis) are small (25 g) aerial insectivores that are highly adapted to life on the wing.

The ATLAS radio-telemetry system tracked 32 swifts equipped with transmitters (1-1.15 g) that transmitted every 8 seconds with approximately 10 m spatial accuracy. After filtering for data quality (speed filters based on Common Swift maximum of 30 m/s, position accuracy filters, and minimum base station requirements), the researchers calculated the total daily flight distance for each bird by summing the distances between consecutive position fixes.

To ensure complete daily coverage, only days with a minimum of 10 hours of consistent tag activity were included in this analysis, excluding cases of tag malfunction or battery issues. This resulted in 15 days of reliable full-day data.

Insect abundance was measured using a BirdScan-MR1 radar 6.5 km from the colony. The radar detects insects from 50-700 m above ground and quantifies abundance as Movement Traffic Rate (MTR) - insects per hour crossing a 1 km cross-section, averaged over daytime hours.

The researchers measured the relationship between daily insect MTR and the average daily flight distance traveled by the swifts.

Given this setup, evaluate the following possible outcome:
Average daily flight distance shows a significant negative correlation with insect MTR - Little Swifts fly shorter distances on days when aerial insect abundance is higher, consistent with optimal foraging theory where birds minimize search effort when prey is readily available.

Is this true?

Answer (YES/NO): NO